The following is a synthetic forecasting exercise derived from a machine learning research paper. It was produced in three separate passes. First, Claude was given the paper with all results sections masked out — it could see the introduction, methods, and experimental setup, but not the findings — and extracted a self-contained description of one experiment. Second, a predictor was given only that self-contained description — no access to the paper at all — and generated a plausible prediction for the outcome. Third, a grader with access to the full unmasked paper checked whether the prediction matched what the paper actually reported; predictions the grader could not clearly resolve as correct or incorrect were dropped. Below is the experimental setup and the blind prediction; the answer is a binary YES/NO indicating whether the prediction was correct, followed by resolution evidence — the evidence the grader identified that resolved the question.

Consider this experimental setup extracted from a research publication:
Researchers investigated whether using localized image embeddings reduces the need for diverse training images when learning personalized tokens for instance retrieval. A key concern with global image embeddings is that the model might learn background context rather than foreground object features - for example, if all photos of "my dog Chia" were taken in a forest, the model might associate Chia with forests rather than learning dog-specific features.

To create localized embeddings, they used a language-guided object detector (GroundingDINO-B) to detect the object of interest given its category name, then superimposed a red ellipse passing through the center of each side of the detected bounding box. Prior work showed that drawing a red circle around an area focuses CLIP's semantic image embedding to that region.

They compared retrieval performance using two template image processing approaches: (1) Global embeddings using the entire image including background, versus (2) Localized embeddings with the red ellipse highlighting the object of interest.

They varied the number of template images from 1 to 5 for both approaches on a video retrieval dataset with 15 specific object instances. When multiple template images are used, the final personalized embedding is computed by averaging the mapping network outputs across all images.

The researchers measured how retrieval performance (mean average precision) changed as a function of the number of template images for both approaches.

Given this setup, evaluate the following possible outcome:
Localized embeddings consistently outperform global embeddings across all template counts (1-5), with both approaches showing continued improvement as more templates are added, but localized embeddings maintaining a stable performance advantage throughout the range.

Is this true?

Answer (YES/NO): NO